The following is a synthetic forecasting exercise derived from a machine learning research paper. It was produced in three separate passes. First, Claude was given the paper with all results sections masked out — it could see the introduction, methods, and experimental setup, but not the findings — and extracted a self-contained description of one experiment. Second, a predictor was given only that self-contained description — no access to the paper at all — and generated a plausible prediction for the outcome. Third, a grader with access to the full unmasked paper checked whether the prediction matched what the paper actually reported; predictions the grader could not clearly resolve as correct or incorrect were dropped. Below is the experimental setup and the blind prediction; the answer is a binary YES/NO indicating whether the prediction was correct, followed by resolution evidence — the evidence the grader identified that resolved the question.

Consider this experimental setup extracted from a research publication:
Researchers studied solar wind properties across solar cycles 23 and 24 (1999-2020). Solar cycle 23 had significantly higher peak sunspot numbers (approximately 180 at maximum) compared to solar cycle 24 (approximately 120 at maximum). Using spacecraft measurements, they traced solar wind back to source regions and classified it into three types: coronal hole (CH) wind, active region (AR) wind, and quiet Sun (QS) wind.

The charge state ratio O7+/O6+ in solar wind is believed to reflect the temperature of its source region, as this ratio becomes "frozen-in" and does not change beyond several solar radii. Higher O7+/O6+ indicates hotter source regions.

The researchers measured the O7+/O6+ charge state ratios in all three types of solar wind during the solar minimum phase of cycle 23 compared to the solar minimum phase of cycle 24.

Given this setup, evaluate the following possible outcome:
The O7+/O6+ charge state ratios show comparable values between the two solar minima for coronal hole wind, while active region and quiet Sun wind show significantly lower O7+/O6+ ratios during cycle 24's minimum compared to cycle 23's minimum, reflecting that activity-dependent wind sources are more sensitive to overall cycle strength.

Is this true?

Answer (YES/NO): NO